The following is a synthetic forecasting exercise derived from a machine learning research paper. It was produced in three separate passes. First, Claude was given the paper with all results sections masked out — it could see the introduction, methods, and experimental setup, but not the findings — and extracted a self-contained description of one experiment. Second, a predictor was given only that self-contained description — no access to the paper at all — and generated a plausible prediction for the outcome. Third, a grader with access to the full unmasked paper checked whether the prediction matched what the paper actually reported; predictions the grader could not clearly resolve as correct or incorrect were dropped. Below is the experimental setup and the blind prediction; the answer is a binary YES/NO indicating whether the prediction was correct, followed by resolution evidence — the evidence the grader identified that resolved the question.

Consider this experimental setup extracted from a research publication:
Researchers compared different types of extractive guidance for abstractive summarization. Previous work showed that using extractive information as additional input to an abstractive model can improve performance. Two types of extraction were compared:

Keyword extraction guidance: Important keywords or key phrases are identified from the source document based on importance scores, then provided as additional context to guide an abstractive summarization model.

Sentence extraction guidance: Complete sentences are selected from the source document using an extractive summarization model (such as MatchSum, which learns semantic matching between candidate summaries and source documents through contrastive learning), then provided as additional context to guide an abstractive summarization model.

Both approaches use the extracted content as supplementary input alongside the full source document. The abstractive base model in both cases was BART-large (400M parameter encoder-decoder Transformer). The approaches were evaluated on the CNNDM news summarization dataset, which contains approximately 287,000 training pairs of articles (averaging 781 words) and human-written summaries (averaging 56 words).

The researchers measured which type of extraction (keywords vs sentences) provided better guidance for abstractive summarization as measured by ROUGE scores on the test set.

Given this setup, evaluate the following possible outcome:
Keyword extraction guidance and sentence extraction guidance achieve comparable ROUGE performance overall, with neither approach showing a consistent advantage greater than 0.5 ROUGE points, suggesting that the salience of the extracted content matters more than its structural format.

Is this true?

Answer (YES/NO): NO